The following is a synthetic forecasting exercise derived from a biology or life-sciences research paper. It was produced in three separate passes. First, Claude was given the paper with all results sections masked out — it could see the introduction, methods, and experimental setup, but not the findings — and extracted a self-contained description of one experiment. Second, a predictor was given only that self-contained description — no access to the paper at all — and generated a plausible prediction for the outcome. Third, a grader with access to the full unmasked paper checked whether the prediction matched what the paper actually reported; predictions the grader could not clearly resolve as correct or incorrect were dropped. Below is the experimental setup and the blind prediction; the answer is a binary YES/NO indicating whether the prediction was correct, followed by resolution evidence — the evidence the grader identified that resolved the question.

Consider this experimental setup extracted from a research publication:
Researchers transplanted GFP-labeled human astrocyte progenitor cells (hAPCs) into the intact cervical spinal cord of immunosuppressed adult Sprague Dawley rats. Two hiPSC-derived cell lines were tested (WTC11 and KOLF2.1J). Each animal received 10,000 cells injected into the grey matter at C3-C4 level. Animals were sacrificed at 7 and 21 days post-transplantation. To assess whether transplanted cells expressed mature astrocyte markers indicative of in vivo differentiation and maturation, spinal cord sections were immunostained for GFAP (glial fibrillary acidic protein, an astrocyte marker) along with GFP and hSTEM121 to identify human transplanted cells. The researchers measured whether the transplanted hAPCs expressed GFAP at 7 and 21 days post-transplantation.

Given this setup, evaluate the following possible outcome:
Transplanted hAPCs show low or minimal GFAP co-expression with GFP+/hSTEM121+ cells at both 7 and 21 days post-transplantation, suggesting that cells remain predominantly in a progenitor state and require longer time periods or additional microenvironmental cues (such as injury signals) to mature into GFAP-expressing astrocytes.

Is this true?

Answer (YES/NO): NO